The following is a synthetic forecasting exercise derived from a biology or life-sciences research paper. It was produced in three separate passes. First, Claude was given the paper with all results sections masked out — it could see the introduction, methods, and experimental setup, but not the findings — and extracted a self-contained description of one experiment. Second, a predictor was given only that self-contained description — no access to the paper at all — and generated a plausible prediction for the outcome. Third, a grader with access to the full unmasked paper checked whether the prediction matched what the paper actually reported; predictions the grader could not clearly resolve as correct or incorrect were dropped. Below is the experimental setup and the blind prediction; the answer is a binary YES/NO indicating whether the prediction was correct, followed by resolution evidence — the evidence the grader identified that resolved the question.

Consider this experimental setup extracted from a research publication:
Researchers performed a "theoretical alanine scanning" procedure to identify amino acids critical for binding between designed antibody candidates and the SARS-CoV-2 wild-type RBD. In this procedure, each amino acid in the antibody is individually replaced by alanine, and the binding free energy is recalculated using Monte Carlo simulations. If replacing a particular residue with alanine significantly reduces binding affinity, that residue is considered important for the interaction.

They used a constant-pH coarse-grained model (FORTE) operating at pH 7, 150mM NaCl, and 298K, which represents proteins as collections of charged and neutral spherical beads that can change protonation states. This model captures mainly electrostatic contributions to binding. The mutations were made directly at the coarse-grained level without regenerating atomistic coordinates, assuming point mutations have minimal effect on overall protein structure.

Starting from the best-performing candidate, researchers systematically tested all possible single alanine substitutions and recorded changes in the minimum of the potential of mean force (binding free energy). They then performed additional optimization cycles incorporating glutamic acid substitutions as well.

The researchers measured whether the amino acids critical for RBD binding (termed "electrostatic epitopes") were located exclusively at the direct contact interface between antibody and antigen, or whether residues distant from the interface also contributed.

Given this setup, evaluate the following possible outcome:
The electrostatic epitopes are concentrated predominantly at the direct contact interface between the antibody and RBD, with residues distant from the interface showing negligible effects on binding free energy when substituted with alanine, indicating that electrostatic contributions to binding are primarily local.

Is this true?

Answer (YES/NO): NO